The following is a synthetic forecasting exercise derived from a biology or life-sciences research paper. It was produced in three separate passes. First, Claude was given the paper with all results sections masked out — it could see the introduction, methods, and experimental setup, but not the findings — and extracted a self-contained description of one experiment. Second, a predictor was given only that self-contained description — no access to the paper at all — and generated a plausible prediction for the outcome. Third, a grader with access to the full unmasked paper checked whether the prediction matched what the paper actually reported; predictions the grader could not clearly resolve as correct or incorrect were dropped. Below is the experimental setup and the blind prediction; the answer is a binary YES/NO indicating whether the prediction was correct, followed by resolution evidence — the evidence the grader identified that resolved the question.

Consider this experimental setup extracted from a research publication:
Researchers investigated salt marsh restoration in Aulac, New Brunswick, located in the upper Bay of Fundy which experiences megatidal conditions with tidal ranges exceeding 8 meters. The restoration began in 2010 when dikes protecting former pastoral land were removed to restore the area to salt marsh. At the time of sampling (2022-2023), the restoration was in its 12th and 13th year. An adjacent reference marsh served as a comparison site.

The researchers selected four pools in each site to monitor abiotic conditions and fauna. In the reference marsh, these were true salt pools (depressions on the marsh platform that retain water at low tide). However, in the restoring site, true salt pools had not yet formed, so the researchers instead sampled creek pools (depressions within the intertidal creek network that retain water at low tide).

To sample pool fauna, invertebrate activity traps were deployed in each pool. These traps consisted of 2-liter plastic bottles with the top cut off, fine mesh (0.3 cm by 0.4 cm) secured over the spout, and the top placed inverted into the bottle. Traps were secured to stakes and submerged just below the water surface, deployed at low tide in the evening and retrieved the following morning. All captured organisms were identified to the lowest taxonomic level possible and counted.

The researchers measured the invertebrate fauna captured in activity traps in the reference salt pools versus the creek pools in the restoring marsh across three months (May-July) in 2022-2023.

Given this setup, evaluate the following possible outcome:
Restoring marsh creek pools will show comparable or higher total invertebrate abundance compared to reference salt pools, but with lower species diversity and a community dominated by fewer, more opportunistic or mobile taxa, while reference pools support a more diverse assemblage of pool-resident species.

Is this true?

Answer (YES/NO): NO